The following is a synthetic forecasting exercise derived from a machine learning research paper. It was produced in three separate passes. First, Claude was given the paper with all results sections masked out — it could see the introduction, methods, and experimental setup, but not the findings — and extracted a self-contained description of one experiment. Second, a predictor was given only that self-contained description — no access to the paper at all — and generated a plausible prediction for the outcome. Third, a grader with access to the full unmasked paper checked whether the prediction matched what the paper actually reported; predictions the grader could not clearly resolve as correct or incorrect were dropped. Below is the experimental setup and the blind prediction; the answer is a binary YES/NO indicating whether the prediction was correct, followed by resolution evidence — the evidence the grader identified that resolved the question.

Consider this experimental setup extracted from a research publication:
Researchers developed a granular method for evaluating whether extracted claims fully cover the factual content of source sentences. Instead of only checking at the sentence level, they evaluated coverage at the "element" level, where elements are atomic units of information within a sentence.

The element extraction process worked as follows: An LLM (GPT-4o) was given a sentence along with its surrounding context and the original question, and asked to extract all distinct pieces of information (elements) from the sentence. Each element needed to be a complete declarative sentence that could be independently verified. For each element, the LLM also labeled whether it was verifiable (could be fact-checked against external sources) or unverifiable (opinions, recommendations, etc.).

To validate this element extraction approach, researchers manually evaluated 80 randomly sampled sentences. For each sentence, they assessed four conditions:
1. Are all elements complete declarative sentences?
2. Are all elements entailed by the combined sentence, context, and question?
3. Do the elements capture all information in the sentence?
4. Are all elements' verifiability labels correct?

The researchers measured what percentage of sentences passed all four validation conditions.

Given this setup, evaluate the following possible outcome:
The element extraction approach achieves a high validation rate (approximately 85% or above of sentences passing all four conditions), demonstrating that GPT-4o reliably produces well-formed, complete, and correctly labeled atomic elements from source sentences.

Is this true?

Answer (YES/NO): YES